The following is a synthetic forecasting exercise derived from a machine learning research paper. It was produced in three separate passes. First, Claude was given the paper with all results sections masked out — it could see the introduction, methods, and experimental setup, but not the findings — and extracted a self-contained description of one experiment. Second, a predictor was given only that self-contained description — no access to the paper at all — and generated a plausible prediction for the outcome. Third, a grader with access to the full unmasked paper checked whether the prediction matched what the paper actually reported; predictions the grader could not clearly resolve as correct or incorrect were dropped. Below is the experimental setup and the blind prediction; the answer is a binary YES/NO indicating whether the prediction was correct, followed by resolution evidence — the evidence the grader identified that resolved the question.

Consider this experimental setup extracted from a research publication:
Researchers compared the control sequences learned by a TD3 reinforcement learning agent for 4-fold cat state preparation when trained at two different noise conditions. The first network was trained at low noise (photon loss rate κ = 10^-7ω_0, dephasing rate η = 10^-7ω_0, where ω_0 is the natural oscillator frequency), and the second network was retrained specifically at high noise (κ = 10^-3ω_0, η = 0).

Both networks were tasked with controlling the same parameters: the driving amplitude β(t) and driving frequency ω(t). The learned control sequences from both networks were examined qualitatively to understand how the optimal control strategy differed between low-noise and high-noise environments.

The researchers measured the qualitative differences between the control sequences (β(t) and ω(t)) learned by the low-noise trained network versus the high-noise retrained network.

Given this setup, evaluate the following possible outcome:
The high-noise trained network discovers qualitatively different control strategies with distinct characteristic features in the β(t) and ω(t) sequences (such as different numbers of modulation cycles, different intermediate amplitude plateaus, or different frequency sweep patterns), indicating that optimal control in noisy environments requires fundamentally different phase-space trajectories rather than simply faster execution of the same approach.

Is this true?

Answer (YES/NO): YES